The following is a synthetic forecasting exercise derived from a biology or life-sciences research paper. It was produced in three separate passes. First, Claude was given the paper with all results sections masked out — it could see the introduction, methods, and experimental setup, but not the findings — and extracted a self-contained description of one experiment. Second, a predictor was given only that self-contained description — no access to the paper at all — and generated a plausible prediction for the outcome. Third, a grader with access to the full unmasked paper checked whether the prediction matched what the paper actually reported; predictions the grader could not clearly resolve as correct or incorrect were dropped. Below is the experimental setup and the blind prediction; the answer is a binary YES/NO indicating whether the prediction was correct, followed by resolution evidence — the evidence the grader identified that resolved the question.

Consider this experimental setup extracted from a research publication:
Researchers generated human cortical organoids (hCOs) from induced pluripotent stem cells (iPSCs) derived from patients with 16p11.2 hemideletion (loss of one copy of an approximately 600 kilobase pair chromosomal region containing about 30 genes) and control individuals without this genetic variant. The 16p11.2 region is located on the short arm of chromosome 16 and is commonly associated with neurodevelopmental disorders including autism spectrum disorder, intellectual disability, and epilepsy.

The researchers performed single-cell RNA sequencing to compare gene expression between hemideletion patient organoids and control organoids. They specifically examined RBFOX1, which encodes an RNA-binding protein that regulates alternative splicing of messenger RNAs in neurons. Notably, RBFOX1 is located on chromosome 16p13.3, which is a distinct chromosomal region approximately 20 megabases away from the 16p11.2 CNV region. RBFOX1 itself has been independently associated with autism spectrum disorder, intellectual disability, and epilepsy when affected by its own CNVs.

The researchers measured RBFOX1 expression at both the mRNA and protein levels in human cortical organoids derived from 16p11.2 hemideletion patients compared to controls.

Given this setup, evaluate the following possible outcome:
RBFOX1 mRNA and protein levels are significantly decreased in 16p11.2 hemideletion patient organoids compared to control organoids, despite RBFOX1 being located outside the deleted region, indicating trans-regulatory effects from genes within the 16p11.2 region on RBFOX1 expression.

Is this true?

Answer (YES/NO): YES